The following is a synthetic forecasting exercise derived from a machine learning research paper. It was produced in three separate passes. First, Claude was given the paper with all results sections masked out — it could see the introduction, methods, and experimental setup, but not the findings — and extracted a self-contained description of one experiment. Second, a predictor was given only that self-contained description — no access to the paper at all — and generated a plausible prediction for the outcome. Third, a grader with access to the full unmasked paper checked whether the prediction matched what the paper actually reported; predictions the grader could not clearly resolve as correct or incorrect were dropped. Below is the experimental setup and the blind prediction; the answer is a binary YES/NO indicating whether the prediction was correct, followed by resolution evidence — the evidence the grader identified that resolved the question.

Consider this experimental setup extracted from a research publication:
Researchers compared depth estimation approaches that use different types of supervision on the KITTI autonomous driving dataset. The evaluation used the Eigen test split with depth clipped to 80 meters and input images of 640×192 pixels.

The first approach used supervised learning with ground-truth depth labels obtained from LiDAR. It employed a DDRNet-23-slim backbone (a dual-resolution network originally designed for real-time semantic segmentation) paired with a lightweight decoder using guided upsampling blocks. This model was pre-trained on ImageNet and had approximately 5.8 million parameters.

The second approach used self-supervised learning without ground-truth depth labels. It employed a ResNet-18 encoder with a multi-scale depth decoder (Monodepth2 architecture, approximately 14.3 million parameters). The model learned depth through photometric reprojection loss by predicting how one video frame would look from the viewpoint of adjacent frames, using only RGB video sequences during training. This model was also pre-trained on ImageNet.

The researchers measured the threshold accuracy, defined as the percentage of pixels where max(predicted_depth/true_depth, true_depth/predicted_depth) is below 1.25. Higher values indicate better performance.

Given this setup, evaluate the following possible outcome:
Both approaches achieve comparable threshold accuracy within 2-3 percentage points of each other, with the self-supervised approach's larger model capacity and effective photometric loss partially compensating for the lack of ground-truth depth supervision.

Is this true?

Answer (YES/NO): NO